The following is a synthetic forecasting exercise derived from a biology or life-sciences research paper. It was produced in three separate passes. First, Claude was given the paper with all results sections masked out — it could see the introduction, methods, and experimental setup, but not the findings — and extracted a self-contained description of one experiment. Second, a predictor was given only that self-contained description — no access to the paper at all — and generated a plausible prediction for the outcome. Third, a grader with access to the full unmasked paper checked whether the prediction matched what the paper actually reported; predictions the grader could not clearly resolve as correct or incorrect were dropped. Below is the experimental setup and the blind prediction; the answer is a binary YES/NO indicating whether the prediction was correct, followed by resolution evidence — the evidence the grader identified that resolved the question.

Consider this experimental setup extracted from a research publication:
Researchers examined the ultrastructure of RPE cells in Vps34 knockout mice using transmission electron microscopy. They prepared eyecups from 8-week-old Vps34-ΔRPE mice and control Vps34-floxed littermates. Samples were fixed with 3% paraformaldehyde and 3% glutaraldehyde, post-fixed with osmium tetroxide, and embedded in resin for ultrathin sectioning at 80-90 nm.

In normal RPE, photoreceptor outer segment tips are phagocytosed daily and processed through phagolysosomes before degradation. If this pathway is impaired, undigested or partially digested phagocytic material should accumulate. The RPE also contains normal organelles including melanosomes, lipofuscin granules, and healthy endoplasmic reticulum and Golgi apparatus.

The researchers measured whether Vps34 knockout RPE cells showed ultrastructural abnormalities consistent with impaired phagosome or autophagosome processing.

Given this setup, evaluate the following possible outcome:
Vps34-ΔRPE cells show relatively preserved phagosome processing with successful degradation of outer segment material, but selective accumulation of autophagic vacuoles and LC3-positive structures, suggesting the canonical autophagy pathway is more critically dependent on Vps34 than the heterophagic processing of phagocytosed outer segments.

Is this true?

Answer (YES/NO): NO